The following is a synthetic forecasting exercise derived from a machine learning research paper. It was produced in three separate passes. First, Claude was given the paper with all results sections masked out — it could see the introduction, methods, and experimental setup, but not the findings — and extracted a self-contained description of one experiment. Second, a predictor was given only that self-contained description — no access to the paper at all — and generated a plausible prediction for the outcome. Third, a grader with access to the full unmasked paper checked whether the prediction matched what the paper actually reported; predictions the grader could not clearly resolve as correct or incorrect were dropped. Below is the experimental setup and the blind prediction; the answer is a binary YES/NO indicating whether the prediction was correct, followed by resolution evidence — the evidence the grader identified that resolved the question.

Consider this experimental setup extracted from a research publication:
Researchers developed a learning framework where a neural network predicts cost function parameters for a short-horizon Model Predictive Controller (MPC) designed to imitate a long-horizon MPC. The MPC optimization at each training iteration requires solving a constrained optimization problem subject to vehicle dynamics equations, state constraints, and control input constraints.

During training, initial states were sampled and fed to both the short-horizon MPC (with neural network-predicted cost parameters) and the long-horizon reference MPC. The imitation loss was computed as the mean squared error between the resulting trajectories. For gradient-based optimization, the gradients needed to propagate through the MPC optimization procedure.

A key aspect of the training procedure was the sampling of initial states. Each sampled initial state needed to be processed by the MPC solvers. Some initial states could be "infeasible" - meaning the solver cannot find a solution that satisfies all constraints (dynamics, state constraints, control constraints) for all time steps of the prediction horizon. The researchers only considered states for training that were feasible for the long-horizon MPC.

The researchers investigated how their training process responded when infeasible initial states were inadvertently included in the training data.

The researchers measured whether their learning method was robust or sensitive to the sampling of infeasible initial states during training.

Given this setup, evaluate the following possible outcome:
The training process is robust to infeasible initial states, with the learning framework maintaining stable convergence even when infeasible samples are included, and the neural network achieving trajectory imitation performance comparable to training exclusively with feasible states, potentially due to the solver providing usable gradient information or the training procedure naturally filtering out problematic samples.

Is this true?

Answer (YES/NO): NO